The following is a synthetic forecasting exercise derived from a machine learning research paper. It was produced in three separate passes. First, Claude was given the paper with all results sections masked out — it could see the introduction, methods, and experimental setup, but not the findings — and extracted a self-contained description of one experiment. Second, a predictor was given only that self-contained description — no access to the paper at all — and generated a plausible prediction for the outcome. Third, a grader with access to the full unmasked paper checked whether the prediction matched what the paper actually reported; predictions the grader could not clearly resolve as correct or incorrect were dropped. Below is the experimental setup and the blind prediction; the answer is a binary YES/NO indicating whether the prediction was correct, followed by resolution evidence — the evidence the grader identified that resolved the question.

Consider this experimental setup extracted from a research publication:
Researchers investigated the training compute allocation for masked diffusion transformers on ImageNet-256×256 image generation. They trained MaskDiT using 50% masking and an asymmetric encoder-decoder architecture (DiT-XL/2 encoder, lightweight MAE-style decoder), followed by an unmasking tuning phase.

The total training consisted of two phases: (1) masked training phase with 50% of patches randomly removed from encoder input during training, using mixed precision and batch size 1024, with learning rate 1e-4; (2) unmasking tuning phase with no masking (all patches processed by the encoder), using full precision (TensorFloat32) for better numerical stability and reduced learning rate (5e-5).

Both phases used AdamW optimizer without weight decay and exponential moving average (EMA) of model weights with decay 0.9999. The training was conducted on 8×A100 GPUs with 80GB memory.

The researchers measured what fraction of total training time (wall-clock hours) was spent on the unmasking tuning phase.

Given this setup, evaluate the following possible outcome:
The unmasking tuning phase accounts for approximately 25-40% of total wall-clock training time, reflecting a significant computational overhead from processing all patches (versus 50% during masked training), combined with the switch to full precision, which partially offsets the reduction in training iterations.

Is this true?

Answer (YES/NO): NO